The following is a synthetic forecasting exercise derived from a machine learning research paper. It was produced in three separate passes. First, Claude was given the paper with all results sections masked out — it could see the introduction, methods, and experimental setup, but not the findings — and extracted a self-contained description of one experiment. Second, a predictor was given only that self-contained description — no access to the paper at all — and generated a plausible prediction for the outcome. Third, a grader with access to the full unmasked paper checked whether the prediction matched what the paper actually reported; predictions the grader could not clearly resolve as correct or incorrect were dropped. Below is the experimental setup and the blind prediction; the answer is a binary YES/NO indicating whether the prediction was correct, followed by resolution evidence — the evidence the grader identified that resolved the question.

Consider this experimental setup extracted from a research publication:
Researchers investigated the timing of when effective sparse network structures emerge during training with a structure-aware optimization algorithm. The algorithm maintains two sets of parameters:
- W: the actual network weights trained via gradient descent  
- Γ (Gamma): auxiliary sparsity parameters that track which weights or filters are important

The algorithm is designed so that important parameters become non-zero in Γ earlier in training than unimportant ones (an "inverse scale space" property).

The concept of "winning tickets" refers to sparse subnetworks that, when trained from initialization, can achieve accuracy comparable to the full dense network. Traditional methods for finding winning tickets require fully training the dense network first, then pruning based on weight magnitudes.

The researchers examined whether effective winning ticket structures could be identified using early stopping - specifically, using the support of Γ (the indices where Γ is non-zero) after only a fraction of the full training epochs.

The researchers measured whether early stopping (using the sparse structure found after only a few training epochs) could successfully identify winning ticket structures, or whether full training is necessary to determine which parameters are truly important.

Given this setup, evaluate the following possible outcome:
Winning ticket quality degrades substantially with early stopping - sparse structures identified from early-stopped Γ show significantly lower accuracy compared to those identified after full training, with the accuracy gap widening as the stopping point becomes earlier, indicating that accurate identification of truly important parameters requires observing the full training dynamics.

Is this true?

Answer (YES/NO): NO